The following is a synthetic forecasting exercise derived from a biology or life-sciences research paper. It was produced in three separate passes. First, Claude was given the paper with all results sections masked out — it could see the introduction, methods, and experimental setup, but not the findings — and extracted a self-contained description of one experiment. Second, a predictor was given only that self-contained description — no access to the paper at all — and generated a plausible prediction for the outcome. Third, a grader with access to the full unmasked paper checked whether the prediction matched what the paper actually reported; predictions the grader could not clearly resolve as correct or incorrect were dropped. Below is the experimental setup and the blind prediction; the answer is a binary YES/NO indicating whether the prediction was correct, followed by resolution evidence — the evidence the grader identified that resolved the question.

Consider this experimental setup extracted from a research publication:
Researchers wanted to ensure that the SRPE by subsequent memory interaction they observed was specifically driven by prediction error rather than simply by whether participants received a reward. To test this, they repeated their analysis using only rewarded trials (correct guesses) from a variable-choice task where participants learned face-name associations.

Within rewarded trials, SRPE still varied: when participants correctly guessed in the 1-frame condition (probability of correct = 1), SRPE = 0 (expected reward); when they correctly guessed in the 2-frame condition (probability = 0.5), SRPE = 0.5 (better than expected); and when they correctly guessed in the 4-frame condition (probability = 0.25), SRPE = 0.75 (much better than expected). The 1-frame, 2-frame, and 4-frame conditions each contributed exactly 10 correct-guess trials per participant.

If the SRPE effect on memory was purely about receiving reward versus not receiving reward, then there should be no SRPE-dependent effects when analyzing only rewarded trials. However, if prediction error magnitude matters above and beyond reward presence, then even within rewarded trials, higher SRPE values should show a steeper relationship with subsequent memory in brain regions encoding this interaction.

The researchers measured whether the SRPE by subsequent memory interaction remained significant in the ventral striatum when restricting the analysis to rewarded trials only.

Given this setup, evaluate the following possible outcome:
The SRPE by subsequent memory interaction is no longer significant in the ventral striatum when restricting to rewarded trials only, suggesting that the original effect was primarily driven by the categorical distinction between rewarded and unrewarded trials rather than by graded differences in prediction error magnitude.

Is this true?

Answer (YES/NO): NO